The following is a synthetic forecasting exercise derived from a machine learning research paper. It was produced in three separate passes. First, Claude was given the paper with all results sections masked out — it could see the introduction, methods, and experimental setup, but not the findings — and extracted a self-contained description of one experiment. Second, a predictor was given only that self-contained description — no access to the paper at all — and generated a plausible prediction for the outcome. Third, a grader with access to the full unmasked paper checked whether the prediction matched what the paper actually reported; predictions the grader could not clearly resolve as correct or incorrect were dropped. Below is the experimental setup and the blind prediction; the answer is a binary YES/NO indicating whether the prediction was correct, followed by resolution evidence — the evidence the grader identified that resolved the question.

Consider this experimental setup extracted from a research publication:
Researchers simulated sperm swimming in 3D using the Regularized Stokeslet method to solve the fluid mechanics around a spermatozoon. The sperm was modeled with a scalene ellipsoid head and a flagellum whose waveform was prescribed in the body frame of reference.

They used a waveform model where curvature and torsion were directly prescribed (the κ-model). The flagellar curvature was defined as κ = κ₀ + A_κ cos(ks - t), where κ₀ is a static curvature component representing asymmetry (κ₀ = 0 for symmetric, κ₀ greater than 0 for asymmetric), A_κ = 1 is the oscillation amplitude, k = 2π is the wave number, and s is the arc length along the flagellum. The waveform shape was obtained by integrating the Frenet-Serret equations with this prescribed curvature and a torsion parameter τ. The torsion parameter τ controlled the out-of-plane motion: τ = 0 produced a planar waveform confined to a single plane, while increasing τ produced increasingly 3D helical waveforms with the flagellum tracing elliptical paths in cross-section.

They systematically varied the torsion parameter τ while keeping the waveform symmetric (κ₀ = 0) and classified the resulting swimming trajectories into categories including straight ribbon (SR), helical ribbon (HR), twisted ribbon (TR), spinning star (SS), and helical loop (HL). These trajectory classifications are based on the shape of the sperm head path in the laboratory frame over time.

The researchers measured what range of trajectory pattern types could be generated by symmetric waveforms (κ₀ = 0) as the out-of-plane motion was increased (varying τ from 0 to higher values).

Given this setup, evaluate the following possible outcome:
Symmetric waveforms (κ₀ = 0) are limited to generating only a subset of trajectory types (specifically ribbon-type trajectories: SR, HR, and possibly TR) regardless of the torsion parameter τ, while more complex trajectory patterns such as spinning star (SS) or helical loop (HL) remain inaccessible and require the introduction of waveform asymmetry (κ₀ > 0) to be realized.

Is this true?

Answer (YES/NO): NO